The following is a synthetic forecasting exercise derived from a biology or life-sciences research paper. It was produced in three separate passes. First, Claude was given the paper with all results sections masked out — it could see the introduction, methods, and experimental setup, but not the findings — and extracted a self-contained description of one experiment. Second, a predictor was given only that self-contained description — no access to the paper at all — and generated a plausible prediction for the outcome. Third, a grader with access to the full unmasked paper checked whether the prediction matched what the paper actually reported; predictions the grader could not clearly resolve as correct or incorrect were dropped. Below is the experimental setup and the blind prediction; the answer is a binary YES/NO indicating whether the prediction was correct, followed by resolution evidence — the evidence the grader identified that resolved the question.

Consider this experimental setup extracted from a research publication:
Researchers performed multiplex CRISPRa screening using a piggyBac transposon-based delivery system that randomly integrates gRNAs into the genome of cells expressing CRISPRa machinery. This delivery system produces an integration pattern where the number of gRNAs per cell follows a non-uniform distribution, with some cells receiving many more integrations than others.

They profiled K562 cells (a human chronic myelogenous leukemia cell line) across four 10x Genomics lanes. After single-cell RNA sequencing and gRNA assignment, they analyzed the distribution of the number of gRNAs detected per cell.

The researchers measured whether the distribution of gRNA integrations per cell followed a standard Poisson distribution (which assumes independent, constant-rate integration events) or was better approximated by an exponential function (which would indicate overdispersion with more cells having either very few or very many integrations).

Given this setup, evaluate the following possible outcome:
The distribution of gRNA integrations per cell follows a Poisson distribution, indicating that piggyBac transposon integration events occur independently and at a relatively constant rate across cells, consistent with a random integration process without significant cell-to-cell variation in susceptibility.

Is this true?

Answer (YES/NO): NO